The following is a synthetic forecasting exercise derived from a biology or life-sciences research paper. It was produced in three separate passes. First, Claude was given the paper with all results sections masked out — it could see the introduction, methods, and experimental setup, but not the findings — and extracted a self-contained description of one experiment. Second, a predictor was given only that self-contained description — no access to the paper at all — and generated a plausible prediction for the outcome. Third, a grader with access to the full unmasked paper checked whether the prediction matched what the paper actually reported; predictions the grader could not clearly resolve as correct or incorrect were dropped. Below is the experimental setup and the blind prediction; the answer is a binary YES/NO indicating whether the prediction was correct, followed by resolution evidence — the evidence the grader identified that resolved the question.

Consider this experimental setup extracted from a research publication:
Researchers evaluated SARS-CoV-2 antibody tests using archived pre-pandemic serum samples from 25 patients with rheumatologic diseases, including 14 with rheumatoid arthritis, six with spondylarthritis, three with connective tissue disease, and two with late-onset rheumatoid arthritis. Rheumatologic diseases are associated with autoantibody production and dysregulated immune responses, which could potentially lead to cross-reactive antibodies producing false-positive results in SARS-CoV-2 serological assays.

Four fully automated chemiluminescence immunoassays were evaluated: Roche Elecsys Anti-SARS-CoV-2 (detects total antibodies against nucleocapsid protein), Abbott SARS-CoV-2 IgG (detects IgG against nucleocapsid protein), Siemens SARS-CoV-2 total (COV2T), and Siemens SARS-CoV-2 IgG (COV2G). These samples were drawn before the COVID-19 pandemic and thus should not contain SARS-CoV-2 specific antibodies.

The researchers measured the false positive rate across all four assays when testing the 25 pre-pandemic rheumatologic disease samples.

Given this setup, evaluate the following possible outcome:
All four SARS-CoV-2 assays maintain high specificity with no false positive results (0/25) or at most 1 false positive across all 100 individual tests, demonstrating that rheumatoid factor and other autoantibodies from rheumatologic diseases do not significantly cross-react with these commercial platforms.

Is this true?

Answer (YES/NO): YES